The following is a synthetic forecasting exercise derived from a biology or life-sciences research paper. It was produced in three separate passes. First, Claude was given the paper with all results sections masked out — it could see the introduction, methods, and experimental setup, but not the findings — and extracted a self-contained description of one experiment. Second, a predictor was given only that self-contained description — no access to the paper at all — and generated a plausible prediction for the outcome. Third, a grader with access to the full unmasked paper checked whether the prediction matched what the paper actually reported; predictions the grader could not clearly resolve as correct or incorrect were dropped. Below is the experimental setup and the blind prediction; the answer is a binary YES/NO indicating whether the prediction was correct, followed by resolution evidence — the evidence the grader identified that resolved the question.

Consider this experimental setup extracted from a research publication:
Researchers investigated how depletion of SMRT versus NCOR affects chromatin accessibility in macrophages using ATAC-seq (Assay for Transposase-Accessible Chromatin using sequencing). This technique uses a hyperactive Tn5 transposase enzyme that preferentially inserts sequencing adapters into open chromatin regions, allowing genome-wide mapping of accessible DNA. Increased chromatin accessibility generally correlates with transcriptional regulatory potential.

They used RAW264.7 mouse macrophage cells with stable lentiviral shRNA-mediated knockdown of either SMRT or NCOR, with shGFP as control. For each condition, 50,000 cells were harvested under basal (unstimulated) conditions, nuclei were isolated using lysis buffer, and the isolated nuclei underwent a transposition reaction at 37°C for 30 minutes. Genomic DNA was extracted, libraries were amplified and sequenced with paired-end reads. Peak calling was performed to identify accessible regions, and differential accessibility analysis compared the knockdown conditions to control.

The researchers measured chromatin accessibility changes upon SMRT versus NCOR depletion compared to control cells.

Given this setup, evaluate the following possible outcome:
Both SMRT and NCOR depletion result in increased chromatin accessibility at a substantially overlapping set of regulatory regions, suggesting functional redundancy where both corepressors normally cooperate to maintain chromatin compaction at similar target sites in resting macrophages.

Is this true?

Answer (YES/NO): NO